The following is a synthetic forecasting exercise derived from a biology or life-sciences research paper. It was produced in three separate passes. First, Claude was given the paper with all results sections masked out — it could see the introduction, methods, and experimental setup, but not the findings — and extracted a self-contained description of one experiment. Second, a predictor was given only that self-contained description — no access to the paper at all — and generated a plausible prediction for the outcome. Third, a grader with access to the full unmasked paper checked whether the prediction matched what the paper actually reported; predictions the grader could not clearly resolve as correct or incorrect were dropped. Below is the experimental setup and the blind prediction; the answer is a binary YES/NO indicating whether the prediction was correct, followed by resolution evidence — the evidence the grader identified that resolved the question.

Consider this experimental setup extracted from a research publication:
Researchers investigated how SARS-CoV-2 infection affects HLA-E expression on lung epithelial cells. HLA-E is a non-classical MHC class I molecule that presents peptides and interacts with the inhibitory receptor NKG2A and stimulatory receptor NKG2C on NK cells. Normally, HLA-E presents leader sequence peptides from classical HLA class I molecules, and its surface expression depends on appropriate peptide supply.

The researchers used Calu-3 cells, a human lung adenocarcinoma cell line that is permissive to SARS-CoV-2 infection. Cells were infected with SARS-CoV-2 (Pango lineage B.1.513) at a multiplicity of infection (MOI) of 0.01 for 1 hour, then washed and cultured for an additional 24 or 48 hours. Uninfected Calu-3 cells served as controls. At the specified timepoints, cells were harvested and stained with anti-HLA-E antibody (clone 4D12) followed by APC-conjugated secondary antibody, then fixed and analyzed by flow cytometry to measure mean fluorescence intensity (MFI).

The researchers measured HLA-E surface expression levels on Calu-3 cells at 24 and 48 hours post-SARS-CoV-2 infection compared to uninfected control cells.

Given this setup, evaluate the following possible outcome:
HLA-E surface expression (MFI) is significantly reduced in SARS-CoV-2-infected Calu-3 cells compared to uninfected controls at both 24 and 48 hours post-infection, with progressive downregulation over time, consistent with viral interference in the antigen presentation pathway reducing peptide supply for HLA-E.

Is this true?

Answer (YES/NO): NO